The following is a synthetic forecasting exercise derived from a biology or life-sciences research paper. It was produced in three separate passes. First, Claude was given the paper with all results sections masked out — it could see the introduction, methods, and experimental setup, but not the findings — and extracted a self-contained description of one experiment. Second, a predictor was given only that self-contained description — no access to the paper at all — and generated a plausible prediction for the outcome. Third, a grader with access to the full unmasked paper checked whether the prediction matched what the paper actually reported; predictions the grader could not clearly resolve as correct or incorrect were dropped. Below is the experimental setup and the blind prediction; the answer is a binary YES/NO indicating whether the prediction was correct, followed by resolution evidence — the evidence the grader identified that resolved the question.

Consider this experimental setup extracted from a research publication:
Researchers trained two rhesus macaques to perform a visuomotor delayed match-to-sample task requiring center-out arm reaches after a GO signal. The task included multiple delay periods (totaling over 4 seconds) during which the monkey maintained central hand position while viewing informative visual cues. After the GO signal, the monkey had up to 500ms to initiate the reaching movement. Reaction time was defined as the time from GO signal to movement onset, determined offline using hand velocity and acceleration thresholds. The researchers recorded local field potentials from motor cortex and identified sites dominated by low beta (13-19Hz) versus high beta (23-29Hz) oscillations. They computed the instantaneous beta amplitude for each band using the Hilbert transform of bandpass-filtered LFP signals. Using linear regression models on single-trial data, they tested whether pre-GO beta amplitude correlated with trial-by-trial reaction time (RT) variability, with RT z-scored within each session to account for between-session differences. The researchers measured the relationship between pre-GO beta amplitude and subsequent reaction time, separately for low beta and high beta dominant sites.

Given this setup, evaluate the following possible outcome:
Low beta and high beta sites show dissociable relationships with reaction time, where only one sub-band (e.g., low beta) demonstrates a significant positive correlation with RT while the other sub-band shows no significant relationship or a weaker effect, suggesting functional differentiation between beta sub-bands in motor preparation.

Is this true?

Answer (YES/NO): YES